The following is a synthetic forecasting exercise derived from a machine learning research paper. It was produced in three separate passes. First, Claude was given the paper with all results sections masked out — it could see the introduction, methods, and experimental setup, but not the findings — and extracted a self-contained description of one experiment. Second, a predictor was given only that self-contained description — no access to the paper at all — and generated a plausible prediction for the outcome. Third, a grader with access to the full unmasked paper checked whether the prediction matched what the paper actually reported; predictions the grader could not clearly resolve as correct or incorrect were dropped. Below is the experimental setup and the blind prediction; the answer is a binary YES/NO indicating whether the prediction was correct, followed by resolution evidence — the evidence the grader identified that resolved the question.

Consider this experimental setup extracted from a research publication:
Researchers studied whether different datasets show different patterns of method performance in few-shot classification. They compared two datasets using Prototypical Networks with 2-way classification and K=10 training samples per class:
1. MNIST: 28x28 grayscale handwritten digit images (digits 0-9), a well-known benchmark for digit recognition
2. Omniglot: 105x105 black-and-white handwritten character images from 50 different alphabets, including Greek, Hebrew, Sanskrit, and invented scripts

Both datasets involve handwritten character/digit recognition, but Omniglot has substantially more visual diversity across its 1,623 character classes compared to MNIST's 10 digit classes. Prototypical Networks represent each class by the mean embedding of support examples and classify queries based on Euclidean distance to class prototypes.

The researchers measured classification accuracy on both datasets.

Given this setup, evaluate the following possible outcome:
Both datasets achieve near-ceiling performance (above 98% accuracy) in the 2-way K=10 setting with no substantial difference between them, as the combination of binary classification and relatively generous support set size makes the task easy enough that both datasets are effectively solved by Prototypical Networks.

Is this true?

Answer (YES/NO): NO